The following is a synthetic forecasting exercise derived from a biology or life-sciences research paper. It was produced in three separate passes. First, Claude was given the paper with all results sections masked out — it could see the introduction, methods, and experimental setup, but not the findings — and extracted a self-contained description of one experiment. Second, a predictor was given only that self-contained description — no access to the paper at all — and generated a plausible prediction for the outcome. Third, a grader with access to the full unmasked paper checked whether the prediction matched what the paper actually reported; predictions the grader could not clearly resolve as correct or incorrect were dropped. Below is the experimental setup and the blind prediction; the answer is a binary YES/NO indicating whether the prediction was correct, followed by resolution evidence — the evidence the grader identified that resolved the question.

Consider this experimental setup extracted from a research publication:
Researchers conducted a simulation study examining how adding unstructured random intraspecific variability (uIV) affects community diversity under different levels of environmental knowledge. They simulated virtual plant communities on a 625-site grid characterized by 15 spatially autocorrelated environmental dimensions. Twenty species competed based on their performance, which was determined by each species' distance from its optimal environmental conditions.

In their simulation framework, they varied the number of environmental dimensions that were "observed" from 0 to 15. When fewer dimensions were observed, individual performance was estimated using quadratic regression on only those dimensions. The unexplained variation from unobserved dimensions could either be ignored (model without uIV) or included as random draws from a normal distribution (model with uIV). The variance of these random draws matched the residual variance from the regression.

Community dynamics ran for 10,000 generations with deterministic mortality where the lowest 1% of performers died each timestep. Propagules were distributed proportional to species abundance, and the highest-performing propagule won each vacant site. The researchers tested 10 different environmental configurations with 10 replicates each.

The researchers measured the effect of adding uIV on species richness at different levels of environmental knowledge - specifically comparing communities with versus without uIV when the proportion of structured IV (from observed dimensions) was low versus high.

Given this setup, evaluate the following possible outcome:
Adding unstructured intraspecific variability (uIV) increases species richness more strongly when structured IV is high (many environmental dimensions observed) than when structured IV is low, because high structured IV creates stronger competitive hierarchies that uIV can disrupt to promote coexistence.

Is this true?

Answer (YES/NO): NO